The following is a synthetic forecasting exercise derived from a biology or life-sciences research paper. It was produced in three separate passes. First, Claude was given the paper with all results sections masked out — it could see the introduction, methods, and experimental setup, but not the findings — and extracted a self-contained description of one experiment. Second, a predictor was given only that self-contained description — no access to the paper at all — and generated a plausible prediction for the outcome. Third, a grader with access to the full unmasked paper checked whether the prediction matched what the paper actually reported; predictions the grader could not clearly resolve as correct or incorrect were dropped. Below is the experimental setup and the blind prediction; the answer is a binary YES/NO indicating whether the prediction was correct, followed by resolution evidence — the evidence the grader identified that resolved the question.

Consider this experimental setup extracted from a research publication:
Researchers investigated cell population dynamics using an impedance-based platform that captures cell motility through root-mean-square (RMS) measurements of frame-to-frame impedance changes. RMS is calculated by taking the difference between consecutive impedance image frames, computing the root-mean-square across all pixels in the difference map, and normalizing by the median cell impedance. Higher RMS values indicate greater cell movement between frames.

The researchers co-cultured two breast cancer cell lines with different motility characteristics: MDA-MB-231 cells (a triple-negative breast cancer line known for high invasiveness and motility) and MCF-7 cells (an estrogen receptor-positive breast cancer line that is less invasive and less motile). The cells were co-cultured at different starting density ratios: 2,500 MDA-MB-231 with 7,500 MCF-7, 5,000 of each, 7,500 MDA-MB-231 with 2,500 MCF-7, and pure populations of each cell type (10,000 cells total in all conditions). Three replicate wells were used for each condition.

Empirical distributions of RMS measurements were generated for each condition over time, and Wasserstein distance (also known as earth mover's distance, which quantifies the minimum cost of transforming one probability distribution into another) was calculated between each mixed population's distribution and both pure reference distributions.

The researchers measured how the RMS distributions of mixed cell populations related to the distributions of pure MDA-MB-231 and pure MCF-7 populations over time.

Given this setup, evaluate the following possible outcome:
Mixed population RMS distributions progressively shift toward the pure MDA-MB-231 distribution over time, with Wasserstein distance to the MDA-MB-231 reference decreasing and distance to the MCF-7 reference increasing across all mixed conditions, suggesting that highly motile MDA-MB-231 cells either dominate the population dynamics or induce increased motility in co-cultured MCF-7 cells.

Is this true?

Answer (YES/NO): YES